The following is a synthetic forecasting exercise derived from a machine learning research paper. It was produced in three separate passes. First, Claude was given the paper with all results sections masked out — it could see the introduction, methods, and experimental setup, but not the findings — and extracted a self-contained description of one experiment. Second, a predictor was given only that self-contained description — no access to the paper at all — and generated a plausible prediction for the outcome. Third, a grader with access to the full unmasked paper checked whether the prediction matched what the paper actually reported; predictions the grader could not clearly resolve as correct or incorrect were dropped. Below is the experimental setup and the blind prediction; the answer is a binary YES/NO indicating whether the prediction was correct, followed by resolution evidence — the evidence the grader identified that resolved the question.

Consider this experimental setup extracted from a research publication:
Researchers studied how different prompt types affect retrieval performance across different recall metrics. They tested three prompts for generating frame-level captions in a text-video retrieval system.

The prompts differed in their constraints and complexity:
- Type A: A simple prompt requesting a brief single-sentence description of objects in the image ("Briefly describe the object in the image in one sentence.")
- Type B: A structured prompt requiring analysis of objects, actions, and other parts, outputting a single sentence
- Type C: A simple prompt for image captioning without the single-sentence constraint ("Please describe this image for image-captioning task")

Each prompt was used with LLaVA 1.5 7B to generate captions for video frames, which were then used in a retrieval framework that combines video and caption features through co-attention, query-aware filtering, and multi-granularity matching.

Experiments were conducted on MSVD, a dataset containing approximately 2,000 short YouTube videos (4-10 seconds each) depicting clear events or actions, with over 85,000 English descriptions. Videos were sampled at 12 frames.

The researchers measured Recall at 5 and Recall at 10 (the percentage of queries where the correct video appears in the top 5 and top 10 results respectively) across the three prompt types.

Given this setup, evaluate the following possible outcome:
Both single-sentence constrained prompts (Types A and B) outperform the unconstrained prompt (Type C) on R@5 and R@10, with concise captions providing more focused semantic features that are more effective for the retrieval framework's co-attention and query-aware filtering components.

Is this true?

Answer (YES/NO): YES